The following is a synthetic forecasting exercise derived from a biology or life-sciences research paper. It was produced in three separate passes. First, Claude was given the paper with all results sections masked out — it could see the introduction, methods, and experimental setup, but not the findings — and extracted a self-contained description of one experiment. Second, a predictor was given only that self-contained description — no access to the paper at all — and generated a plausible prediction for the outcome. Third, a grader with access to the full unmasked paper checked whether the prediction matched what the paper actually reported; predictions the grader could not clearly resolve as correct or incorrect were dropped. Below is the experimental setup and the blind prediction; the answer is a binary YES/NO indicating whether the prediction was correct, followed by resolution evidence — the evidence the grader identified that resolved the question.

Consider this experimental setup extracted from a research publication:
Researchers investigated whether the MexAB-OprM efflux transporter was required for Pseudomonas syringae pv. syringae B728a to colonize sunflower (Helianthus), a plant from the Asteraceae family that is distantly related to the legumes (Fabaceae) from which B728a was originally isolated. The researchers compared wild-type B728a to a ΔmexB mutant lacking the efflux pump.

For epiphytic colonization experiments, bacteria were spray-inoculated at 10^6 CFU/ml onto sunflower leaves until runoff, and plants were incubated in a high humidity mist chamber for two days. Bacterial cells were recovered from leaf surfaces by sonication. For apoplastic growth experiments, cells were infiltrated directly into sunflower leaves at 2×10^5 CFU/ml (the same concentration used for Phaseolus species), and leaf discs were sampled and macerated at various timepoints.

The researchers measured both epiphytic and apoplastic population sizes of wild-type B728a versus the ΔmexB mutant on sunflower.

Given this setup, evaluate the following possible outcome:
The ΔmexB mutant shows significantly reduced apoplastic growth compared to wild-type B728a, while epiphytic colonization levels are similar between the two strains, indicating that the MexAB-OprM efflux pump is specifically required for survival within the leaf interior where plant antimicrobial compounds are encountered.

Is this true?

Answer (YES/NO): NO